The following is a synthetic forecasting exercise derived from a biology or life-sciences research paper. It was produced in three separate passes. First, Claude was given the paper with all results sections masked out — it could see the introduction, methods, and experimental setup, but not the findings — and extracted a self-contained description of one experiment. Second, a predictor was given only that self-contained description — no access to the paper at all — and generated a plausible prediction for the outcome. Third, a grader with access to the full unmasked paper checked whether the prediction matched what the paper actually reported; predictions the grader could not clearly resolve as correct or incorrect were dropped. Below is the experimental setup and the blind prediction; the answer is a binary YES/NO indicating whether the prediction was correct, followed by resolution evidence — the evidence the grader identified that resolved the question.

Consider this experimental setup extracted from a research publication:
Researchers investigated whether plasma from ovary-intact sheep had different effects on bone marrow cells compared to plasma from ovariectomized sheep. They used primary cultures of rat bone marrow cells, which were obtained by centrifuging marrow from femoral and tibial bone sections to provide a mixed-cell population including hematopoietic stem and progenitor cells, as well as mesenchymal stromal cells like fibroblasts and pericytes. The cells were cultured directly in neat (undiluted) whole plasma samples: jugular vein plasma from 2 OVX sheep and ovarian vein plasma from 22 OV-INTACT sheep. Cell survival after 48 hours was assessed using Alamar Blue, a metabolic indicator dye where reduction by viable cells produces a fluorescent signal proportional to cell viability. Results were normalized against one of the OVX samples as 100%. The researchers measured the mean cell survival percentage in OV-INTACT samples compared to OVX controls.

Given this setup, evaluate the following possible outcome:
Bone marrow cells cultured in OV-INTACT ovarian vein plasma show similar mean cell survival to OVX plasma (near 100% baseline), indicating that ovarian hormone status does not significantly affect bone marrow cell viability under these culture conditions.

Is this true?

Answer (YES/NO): NO